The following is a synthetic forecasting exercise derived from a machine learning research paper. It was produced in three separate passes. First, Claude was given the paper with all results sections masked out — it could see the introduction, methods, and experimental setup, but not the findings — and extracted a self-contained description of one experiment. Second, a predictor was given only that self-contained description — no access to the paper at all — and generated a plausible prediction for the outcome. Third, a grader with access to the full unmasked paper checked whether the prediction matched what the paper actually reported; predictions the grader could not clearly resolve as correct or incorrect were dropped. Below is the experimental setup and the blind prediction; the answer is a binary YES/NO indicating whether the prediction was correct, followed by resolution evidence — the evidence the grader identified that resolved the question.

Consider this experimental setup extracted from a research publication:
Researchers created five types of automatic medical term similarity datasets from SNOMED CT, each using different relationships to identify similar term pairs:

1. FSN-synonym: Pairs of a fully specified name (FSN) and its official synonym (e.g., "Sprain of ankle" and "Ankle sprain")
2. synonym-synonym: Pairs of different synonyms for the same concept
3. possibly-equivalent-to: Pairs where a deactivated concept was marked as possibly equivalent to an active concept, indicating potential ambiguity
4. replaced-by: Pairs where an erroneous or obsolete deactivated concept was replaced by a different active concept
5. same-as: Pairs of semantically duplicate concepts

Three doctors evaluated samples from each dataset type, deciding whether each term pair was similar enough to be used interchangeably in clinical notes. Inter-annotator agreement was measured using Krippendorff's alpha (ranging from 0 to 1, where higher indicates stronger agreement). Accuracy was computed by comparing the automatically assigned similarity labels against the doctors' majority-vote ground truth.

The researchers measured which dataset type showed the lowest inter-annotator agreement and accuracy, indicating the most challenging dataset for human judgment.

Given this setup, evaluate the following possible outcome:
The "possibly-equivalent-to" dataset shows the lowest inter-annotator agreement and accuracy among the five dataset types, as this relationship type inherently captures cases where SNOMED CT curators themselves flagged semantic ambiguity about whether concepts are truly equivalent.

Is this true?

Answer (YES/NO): NO